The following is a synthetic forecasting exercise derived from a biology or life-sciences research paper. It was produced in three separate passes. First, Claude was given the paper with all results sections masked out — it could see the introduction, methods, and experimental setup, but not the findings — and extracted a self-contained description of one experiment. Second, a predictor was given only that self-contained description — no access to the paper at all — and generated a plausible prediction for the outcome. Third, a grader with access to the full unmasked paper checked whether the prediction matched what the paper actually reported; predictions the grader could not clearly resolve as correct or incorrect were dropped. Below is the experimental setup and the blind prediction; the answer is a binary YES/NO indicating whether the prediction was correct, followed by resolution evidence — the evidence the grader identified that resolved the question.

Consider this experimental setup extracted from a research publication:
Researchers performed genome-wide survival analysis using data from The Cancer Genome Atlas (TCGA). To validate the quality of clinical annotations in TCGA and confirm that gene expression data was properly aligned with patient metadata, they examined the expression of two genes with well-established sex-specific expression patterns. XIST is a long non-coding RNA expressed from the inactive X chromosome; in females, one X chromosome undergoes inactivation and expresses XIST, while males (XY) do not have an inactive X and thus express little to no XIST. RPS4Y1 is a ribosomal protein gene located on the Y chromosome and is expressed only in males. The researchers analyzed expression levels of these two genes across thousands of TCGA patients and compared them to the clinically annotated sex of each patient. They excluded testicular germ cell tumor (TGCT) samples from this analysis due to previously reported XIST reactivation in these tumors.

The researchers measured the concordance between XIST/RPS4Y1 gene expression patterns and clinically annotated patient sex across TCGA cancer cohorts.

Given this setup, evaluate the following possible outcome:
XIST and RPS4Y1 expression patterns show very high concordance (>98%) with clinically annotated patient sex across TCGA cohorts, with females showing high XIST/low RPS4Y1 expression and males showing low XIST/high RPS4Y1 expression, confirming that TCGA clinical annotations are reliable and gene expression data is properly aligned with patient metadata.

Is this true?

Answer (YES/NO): YES